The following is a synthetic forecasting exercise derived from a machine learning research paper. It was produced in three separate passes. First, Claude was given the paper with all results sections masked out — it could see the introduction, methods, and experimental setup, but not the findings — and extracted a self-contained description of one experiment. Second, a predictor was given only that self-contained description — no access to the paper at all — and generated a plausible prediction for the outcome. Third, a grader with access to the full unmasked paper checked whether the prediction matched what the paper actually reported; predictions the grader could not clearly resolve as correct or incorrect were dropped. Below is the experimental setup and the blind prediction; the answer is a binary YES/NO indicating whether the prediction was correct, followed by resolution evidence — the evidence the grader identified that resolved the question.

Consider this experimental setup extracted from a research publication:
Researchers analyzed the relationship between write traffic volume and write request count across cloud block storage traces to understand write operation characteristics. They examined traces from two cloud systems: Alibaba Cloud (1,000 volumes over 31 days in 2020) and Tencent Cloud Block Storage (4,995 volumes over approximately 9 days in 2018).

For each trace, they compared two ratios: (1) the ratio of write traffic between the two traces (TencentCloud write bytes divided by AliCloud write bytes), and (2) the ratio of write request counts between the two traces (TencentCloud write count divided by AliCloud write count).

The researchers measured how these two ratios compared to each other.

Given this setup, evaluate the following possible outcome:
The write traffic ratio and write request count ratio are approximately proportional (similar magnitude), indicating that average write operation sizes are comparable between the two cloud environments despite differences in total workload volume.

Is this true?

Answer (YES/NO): YES